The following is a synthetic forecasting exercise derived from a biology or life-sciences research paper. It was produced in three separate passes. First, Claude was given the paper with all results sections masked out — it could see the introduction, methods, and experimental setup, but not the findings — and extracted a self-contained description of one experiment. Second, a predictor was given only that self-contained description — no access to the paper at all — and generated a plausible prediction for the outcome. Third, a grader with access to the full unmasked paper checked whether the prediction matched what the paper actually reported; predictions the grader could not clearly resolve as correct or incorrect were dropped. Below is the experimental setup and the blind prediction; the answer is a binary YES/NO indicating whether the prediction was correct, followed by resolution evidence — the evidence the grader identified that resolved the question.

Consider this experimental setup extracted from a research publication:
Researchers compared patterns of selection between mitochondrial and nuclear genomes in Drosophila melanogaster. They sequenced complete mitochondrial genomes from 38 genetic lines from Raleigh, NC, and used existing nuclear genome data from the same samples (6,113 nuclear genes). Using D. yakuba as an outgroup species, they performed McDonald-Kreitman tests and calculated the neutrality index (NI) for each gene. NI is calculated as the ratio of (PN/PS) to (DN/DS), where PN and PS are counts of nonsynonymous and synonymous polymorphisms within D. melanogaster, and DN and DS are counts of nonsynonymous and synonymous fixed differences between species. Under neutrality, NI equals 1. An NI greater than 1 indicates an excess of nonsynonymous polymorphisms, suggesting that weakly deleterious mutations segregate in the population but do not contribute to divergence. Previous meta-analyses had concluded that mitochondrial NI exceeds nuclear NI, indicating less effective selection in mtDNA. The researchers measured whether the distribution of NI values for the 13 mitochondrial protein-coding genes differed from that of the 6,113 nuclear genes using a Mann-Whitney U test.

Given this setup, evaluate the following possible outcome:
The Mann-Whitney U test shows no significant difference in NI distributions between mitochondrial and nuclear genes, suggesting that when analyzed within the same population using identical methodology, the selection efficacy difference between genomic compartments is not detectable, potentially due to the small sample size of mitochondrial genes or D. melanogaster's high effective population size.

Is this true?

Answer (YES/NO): YES